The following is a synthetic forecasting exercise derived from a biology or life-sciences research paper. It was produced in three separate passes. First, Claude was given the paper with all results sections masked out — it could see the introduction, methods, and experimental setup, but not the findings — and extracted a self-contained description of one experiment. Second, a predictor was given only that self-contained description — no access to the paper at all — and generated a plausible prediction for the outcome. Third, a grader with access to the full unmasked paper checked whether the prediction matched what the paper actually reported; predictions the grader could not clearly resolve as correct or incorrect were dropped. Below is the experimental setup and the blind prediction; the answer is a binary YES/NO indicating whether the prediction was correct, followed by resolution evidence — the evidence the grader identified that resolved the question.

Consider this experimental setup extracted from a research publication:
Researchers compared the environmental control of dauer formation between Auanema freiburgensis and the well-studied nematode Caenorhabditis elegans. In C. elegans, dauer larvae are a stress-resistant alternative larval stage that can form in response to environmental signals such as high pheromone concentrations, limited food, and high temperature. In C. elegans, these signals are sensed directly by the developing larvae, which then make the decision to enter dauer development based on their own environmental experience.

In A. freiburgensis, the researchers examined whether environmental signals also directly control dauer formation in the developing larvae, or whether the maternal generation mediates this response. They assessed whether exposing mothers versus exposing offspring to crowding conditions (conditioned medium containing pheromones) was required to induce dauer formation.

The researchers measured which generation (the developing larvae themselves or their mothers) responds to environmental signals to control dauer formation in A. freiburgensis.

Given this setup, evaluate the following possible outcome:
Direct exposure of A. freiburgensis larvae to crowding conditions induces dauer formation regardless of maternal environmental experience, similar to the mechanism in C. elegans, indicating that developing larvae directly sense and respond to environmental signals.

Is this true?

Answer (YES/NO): NO